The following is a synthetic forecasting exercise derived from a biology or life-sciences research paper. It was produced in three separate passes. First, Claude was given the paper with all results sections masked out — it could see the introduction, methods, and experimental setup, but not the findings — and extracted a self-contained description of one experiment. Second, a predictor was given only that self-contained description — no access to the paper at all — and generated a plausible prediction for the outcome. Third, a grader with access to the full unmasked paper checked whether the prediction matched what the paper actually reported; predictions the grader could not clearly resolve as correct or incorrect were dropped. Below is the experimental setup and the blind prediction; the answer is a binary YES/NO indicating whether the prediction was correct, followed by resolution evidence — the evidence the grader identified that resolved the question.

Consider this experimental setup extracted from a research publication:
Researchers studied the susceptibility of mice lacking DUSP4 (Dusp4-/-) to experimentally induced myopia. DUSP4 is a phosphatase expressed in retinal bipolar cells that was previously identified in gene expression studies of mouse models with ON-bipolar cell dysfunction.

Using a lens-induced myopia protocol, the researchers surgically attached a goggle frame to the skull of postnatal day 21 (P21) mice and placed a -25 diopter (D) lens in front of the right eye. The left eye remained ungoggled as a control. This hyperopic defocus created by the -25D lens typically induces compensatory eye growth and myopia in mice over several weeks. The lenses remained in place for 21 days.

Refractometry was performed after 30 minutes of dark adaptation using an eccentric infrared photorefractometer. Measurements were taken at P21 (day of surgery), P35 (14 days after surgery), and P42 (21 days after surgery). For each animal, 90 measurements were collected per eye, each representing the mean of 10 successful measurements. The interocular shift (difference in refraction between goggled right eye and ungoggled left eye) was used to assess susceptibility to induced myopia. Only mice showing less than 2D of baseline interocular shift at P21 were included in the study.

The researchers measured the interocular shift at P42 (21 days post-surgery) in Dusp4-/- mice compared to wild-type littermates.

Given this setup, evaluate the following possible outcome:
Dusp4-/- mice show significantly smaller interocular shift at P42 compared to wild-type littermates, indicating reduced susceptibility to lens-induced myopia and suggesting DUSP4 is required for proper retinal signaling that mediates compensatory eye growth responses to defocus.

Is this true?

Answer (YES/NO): NO